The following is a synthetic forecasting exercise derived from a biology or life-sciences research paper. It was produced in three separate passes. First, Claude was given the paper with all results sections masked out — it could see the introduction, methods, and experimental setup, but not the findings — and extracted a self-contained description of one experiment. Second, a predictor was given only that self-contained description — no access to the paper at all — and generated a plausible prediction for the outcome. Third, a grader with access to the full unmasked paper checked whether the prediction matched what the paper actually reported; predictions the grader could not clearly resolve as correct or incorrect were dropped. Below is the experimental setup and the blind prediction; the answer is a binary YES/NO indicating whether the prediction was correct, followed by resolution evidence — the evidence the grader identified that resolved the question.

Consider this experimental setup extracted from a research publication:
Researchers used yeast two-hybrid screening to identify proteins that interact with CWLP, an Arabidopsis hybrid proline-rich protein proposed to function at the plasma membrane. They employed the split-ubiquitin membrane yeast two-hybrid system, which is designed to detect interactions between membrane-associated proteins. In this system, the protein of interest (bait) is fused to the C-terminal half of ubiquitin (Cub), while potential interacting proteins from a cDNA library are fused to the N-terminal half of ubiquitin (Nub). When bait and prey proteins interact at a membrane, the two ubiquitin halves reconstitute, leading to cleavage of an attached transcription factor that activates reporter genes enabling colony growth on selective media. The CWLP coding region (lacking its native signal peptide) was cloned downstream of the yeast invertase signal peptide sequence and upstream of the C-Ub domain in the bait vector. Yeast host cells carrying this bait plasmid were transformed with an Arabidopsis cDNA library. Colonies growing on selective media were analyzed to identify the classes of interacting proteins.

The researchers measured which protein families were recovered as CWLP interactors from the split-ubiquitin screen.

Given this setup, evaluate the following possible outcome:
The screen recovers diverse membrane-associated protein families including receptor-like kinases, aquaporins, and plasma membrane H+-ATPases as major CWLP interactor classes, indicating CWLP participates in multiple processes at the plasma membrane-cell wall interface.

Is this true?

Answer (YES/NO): NO